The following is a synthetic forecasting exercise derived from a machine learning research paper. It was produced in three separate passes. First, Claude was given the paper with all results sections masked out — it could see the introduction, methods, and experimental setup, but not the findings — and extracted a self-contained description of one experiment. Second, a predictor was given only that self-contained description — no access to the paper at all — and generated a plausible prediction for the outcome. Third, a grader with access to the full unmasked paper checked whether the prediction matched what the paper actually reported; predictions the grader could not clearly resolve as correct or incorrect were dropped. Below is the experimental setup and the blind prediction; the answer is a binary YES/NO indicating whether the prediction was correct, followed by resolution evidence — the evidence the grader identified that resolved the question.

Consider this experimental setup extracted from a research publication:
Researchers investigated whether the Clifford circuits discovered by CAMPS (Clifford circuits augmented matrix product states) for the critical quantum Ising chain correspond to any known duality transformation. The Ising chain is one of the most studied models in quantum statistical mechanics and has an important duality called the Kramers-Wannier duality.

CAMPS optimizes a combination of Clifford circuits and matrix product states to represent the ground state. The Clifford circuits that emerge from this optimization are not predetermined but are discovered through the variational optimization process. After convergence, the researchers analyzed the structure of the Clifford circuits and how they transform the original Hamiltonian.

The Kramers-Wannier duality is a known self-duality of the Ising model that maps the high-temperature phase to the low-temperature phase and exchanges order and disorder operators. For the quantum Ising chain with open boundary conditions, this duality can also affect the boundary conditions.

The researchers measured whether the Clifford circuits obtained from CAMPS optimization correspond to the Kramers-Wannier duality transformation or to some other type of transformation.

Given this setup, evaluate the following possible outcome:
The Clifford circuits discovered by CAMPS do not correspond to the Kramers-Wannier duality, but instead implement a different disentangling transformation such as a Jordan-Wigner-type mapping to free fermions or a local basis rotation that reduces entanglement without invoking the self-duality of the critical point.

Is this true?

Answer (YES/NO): NO